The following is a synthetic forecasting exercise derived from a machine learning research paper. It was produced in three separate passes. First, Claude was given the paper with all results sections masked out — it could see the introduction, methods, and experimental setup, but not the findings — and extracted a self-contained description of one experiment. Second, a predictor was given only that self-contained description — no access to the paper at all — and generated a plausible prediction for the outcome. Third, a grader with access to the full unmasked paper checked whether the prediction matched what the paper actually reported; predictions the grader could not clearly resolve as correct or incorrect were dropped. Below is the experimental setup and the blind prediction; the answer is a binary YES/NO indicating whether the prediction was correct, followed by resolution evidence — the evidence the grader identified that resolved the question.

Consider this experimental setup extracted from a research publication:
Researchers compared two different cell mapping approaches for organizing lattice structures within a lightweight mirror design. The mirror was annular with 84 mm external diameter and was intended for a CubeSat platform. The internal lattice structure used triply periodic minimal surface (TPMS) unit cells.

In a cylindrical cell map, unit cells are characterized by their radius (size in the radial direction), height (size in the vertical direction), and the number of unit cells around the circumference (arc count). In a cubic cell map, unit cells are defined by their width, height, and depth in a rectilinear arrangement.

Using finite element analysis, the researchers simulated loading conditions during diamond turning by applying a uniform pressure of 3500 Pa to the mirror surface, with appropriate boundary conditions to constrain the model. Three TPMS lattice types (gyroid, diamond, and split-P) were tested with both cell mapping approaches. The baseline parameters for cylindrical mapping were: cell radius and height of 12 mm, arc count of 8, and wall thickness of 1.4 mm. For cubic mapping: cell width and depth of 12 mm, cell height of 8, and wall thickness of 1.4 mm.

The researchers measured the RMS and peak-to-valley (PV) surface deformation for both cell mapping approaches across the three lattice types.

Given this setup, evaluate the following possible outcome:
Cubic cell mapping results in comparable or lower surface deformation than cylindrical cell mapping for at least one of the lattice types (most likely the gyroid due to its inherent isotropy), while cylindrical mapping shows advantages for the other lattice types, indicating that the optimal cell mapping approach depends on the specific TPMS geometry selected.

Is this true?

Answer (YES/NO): NO